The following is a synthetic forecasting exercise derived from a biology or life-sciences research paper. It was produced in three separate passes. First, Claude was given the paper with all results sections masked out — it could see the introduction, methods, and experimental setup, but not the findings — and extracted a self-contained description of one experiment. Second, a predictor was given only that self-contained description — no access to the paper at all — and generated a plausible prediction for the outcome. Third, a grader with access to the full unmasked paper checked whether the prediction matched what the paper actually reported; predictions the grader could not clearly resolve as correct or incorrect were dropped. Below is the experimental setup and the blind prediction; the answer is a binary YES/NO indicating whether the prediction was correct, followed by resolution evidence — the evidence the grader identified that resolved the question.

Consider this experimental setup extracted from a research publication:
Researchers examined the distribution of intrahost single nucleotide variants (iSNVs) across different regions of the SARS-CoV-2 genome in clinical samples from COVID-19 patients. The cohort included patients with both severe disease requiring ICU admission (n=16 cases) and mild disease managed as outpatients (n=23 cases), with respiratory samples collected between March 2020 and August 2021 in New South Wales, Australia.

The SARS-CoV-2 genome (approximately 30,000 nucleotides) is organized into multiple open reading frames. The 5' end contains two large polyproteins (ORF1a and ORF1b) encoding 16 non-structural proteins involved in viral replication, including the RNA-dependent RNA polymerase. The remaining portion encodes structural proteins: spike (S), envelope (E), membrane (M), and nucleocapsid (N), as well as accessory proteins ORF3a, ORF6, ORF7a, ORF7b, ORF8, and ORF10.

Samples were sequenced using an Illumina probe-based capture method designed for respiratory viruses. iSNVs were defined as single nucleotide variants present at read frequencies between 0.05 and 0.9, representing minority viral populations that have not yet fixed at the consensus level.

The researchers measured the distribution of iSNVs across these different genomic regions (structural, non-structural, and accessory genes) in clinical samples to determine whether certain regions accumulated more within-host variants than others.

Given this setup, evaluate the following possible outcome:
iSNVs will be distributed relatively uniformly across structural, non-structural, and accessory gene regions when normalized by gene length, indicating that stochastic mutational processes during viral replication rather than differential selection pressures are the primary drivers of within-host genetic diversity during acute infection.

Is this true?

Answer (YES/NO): NO